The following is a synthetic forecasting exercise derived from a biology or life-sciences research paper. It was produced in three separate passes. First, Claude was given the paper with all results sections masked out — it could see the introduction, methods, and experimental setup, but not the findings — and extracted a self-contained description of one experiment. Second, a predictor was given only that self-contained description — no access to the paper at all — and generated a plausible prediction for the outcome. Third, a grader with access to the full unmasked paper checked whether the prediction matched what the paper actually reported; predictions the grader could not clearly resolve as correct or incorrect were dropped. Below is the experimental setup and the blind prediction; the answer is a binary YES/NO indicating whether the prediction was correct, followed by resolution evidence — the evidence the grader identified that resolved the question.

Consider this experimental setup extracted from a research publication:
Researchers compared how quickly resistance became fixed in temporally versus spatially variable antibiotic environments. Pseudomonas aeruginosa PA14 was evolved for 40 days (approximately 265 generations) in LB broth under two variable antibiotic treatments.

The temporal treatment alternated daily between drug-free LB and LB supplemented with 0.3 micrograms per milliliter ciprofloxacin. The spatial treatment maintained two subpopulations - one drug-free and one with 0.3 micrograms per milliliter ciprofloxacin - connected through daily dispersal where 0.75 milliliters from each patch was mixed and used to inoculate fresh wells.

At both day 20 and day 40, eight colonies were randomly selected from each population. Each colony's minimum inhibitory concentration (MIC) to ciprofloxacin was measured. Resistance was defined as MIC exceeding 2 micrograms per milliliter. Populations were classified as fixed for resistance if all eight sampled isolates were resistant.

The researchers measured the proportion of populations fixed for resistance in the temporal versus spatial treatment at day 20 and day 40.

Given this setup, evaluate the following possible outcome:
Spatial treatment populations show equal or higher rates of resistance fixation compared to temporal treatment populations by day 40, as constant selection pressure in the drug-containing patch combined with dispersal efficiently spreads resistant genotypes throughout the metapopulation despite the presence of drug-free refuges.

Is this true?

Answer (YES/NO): NO